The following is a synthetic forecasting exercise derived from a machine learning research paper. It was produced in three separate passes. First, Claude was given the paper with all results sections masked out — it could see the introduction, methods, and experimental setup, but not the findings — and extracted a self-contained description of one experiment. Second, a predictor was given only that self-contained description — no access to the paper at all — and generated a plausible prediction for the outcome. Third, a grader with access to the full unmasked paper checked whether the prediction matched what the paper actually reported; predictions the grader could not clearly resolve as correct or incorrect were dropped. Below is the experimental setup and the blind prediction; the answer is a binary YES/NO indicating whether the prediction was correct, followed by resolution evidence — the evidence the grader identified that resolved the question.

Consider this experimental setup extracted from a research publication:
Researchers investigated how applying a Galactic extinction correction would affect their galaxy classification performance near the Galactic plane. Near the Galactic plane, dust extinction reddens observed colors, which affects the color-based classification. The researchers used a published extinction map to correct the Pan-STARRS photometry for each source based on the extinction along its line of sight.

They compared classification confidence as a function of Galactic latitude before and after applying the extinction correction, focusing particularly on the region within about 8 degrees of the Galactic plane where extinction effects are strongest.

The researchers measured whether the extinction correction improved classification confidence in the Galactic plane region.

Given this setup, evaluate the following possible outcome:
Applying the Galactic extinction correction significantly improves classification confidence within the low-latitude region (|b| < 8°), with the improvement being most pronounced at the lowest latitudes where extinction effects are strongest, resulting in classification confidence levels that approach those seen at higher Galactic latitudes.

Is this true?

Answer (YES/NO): NO